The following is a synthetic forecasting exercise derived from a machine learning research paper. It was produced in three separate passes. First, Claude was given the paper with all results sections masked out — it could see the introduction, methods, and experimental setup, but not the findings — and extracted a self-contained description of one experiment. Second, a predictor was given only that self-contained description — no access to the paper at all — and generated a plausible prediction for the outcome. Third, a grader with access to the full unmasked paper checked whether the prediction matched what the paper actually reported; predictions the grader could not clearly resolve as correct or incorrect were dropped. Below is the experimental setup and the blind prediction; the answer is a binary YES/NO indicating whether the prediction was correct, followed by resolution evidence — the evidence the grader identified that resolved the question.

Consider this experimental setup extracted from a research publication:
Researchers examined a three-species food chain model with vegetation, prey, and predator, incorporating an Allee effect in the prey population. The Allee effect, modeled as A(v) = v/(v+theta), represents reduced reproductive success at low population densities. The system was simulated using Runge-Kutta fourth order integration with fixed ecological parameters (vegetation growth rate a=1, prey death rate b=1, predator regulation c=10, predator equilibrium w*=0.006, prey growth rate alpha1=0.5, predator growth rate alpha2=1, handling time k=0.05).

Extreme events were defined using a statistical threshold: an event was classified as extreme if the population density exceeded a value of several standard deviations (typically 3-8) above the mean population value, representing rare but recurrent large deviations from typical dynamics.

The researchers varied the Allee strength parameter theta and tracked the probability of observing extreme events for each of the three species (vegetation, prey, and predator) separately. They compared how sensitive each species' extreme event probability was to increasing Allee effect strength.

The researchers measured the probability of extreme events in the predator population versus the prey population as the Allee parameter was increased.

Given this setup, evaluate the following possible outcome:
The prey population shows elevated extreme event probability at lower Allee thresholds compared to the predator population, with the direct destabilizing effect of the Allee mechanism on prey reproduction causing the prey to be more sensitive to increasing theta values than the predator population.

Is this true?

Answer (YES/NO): NO